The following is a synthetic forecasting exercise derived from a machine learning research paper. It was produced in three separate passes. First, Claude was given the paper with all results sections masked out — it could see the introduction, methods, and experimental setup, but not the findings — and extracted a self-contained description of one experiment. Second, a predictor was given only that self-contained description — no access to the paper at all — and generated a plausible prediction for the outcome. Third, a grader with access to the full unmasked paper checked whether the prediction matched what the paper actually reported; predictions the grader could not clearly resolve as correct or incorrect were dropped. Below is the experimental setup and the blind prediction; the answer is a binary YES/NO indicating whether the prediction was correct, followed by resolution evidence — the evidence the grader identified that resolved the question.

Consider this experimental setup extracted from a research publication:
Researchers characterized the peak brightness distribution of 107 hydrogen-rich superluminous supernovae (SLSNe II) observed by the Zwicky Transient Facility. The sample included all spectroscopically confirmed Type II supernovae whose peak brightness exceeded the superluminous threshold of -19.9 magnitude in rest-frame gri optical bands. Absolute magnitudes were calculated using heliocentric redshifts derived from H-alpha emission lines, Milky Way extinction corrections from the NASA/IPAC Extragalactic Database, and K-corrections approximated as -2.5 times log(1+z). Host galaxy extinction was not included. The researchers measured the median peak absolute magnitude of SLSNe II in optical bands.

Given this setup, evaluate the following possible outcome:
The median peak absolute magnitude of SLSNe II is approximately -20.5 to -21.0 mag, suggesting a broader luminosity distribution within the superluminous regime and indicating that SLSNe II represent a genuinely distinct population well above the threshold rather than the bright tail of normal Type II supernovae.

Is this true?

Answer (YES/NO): NO